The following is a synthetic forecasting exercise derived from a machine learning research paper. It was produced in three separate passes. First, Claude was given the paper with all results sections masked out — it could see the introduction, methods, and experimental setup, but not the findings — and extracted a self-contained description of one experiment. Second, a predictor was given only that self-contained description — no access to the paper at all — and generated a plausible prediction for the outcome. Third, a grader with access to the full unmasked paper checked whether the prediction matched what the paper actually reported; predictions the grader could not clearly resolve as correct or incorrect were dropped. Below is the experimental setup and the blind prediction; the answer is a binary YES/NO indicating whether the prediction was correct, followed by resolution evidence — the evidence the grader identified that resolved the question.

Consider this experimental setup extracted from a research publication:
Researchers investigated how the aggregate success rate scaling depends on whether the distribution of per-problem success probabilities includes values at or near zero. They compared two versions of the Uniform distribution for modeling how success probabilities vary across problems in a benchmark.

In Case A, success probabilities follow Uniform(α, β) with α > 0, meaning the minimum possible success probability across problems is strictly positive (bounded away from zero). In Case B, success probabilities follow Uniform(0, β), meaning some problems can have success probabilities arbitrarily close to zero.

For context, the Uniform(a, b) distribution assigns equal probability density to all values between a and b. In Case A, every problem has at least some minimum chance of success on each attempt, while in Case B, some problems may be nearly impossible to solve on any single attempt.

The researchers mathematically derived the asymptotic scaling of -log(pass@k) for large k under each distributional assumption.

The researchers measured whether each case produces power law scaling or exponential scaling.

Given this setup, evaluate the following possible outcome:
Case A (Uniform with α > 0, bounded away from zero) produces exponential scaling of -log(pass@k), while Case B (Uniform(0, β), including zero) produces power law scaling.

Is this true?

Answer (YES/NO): YES